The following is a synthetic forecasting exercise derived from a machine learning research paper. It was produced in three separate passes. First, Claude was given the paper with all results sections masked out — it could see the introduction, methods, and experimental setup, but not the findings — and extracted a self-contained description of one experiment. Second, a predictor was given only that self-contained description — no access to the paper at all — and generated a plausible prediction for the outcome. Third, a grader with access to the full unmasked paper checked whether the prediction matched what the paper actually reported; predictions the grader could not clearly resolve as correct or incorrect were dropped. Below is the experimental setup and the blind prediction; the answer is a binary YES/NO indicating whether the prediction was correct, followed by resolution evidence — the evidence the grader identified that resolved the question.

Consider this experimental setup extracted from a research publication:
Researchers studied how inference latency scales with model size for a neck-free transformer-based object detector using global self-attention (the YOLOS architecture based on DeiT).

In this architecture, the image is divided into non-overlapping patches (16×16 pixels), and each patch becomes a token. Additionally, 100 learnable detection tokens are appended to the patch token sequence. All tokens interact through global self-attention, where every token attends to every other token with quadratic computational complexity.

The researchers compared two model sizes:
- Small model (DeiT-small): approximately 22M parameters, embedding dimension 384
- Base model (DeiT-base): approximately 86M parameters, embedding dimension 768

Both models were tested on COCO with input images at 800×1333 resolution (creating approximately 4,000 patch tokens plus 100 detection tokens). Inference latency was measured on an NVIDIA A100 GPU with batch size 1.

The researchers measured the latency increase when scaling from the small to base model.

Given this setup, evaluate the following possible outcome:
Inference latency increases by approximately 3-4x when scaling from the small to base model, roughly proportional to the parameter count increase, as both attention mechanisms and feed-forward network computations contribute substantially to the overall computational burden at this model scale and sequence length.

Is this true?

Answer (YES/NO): NO